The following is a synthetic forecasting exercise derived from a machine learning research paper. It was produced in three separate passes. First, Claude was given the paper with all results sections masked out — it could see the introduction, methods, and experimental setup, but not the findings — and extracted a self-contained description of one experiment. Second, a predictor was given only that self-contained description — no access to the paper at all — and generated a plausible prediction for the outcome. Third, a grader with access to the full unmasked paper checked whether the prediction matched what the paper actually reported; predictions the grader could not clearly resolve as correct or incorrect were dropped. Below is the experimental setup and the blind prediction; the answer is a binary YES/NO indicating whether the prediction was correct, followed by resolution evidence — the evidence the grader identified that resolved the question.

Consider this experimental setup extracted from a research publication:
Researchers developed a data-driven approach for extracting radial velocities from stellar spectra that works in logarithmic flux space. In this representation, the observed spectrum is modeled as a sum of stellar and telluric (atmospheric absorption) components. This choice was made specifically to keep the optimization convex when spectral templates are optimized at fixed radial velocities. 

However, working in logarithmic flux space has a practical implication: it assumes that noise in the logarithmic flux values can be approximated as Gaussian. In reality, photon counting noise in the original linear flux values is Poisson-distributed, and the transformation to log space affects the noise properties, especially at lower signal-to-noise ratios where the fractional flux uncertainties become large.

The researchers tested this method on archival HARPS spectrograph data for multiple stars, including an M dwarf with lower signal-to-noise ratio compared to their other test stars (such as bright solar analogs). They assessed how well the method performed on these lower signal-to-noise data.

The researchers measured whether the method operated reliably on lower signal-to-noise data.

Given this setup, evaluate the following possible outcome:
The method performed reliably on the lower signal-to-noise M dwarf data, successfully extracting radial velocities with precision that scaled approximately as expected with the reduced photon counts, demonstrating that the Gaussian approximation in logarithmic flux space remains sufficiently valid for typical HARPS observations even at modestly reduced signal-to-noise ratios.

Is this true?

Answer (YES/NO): NO